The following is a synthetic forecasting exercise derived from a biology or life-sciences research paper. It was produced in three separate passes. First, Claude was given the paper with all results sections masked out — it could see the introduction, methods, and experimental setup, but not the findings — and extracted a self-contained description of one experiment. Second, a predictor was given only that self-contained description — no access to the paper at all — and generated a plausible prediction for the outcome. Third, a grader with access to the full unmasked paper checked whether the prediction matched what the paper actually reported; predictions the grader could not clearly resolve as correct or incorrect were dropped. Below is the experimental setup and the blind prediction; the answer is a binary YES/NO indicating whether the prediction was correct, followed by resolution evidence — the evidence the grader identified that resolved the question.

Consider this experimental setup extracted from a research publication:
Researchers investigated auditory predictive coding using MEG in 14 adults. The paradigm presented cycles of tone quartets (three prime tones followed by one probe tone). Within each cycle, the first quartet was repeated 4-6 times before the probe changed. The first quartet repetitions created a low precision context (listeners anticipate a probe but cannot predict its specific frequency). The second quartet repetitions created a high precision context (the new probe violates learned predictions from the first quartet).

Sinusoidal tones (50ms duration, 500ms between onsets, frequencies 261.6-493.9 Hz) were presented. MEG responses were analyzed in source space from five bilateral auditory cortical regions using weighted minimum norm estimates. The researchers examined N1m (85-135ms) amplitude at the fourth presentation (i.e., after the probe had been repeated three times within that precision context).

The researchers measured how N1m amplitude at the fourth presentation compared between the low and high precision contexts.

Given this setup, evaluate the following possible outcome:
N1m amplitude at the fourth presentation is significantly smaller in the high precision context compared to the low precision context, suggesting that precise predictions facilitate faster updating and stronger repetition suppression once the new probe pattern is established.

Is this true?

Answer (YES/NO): NO